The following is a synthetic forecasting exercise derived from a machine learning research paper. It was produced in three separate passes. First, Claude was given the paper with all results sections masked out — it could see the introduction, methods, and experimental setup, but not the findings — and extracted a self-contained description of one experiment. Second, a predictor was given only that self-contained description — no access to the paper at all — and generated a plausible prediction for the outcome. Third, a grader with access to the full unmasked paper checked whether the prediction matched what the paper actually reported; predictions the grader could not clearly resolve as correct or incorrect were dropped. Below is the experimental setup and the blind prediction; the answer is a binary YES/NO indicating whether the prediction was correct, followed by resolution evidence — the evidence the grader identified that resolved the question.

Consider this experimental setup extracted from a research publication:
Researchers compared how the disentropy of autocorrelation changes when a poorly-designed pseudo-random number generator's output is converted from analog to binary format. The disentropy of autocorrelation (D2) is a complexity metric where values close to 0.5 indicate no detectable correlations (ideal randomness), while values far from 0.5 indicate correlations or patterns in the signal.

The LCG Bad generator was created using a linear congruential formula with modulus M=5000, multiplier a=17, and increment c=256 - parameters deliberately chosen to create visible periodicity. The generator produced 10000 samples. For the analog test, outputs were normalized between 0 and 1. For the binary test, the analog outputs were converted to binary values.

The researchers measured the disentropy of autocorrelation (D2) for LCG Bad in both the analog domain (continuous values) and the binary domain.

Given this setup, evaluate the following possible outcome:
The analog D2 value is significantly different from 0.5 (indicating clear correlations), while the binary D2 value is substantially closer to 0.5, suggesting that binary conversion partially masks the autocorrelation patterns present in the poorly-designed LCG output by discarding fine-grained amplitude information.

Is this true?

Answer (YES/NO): NO